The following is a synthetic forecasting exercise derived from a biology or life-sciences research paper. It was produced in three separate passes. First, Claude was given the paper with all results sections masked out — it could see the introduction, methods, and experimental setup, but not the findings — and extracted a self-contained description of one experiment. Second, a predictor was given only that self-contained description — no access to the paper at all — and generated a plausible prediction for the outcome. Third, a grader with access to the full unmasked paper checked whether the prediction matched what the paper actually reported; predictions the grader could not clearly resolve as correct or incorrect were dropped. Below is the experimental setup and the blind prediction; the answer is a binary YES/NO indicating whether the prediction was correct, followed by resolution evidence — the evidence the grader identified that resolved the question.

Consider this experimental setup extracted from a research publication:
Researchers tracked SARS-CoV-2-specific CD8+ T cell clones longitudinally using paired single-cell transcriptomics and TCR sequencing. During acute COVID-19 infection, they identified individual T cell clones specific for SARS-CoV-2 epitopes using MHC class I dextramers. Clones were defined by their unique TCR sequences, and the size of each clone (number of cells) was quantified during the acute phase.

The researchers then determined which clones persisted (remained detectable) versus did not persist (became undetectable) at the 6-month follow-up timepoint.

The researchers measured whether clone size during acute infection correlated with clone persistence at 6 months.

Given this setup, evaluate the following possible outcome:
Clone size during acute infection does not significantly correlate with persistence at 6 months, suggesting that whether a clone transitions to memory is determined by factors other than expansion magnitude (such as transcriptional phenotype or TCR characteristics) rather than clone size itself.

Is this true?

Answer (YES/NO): NO